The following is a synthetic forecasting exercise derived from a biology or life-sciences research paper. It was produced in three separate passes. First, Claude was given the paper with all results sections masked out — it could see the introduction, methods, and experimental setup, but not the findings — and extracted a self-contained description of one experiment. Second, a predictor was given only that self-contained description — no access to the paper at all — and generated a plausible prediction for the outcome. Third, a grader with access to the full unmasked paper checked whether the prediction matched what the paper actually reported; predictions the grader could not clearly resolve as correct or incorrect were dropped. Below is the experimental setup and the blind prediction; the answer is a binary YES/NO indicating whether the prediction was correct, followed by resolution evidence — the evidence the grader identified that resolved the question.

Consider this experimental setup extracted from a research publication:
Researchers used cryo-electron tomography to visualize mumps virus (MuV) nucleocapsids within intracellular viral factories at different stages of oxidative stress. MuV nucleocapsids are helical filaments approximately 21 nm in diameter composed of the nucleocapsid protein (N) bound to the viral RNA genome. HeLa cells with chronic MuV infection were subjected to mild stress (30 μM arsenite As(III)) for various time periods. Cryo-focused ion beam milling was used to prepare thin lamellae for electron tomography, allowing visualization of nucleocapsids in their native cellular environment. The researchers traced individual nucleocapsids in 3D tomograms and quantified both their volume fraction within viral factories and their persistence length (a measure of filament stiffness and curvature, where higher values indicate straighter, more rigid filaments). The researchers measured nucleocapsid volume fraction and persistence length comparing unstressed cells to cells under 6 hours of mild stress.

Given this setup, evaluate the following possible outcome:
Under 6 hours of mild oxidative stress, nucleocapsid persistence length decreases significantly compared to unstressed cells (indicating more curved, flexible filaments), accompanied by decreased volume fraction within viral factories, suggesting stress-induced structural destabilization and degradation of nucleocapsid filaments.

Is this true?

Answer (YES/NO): NO